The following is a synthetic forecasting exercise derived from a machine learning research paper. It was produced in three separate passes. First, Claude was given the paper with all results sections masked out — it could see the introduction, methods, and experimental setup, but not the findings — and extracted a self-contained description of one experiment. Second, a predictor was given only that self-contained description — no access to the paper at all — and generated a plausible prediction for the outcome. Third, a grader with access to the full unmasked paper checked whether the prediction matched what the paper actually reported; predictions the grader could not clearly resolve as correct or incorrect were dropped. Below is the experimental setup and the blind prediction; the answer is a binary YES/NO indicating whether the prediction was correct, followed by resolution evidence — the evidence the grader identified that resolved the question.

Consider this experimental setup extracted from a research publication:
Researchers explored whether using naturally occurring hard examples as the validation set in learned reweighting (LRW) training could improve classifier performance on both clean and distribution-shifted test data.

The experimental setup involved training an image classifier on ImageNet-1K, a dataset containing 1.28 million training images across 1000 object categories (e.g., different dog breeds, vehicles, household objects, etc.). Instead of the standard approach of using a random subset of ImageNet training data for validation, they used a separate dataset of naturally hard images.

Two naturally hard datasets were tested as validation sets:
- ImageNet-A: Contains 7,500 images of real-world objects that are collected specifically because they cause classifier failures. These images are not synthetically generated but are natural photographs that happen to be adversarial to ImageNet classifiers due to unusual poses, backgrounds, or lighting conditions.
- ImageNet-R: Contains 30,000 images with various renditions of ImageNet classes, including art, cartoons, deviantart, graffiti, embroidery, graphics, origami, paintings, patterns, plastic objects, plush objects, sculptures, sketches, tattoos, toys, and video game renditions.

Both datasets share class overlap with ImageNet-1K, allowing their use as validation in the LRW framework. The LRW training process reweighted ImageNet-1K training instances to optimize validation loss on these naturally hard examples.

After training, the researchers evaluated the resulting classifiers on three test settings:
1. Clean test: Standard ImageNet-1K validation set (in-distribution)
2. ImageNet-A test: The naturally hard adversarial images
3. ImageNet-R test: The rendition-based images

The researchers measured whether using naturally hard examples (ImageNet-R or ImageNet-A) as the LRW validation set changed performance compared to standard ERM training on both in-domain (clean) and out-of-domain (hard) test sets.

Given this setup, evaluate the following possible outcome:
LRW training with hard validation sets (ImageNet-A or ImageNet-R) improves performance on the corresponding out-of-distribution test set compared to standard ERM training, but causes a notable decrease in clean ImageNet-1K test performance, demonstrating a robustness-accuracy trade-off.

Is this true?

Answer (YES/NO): NO